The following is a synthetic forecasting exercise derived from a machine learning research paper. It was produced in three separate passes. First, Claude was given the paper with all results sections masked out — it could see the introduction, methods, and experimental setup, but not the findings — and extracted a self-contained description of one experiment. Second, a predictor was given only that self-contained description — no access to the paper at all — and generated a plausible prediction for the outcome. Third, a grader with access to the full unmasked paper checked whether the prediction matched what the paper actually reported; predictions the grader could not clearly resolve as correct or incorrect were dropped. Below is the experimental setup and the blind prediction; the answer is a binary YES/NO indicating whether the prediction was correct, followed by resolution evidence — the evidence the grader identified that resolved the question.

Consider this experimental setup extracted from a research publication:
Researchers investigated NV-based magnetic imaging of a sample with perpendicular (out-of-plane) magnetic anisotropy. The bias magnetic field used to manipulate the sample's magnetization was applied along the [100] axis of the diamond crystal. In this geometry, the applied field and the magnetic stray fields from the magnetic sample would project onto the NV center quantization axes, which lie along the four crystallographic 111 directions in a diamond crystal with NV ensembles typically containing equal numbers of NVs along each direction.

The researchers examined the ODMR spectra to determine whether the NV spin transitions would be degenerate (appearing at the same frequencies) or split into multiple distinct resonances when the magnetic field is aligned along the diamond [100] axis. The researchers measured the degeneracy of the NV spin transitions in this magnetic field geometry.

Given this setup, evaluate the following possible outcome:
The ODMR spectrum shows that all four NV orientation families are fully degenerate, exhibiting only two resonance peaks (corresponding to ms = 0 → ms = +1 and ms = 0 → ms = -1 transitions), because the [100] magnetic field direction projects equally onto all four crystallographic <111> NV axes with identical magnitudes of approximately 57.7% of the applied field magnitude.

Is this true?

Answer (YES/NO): YES